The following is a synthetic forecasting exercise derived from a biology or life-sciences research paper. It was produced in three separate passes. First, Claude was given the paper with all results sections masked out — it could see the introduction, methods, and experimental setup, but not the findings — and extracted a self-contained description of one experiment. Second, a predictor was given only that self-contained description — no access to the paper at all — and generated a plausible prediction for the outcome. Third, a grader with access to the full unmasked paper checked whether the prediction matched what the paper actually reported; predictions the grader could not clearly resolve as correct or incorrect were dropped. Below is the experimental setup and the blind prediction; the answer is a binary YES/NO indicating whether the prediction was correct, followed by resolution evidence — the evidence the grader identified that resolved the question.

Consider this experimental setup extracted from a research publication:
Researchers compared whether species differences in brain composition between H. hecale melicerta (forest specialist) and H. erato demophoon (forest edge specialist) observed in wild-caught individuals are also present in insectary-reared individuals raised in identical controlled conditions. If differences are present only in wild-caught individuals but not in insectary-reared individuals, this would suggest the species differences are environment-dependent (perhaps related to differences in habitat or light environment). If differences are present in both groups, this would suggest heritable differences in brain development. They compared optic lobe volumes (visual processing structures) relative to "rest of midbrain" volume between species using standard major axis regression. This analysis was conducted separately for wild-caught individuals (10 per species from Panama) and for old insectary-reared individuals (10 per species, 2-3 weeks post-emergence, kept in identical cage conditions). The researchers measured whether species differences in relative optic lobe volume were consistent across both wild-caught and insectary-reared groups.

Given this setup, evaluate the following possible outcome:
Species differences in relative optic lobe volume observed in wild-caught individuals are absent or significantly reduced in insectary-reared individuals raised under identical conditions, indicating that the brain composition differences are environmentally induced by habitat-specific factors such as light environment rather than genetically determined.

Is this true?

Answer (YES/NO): NO